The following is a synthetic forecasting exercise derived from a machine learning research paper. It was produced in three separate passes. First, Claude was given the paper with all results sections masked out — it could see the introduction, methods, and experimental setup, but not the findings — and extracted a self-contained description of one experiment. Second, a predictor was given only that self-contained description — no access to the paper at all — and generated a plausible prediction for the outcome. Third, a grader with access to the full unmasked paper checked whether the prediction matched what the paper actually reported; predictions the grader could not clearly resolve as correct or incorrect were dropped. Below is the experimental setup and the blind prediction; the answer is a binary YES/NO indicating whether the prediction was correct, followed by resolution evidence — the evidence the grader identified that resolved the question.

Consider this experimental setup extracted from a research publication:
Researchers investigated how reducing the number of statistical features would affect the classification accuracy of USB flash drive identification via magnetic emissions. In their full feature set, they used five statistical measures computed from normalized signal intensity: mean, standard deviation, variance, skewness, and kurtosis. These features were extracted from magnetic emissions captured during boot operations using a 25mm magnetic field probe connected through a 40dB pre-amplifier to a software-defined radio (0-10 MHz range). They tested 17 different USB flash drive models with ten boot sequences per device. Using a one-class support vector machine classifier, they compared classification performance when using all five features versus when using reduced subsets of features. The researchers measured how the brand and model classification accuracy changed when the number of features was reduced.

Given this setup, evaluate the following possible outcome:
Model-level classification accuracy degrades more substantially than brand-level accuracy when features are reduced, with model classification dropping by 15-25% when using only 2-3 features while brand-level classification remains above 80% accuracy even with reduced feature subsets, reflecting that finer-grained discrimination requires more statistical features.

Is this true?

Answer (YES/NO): NO